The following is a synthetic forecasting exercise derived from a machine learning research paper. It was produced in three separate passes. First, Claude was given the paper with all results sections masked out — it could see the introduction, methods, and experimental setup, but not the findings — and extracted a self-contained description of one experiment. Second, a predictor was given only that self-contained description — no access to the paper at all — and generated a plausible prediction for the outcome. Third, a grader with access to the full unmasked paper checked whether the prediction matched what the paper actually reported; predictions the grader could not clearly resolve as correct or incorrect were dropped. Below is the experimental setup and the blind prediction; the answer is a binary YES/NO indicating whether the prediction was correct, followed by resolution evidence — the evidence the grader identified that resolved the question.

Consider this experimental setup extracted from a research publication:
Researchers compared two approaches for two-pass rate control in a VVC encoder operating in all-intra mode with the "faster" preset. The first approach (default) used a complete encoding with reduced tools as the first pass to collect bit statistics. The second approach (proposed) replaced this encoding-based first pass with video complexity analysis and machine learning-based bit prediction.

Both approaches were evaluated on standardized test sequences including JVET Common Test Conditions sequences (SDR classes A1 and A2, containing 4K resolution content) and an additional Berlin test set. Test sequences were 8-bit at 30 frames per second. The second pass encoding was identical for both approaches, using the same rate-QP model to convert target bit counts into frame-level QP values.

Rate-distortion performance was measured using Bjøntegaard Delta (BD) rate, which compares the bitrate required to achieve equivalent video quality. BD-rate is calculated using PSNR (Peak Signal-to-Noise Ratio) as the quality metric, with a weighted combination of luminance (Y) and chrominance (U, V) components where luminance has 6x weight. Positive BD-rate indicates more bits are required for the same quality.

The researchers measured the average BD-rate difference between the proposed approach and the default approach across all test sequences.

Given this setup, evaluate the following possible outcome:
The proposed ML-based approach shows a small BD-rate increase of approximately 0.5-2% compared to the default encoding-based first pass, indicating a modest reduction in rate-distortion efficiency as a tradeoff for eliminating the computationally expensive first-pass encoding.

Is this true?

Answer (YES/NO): YES